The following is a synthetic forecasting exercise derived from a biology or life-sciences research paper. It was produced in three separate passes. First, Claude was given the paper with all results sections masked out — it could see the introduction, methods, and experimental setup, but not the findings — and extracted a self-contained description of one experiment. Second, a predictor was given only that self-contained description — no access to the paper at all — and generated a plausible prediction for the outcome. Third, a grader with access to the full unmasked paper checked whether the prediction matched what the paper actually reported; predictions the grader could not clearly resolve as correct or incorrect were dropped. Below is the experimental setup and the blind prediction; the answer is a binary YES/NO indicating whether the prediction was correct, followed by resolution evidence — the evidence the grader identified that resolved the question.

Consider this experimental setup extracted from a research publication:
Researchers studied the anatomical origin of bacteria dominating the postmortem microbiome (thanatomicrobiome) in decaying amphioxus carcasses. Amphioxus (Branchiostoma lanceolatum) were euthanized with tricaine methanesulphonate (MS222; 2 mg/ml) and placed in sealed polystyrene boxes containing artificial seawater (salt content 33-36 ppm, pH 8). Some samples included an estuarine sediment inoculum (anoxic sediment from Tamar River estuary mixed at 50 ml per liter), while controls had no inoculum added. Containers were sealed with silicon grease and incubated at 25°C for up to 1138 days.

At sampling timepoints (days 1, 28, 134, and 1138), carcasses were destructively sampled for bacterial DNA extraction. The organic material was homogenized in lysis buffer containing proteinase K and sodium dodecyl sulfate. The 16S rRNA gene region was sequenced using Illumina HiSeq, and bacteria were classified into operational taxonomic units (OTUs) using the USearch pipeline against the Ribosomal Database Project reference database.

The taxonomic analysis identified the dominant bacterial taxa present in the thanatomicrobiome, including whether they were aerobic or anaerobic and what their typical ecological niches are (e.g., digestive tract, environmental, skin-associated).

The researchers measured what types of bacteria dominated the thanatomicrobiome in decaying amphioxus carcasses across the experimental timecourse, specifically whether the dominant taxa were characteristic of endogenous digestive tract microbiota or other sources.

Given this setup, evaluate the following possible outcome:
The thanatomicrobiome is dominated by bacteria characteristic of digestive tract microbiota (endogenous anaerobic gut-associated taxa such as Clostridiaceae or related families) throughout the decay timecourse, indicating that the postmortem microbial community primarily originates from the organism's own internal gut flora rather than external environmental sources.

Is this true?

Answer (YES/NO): NO